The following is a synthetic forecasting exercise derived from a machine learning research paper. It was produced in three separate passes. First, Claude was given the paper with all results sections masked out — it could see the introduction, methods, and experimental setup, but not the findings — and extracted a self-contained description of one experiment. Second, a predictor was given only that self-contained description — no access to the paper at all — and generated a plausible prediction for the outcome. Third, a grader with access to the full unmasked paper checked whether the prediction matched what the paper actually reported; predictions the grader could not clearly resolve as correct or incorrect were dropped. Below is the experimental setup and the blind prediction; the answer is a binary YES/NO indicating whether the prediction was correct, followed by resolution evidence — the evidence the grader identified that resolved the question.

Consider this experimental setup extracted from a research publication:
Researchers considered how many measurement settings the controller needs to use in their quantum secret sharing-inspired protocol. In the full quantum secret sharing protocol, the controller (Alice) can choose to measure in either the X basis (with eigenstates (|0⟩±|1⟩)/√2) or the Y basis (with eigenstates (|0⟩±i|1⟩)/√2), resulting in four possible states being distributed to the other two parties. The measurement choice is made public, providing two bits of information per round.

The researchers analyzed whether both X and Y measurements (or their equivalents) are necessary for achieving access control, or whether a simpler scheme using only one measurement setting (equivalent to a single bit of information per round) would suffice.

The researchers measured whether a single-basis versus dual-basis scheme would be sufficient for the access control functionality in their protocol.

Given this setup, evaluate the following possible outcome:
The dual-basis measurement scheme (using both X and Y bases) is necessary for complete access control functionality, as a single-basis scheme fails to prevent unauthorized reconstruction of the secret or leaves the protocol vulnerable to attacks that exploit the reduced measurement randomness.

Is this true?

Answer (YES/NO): NO